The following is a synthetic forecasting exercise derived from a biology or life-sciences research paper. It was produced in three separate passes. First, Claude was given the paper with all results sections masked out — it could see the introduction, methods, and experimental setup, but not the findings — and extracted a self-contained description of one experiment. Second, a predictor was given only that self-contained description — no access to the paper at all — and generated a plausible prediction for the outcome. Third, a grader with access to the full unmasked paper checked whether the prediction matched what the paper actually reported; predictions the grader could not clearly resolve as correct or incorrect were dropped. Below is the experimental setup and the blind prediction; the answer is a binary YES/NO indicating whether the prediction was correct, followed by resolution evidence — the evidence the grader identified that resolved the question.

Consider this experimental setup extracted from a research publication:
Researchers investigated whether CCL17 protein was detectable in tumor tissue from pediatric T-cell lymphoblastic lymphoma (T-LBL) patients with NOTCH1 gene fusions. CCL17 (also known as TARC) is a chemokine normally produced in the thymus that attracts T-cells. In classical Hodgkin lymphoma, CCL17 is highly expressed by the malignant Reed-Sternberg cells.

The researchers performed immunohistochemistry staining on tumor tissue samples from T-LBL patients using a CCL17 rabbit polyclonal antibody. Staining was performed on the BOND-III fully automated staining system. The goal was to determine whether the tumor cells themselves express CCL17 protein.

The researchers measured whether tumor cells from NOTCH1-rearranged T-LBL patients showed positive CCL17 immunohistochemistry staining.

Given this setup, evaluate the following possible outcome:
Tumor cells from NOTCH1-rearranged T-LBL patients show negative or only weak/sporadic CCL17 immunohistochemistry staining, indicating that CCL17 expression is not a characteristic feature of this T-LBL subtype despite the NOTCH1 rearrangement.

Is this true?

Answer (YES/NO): NO